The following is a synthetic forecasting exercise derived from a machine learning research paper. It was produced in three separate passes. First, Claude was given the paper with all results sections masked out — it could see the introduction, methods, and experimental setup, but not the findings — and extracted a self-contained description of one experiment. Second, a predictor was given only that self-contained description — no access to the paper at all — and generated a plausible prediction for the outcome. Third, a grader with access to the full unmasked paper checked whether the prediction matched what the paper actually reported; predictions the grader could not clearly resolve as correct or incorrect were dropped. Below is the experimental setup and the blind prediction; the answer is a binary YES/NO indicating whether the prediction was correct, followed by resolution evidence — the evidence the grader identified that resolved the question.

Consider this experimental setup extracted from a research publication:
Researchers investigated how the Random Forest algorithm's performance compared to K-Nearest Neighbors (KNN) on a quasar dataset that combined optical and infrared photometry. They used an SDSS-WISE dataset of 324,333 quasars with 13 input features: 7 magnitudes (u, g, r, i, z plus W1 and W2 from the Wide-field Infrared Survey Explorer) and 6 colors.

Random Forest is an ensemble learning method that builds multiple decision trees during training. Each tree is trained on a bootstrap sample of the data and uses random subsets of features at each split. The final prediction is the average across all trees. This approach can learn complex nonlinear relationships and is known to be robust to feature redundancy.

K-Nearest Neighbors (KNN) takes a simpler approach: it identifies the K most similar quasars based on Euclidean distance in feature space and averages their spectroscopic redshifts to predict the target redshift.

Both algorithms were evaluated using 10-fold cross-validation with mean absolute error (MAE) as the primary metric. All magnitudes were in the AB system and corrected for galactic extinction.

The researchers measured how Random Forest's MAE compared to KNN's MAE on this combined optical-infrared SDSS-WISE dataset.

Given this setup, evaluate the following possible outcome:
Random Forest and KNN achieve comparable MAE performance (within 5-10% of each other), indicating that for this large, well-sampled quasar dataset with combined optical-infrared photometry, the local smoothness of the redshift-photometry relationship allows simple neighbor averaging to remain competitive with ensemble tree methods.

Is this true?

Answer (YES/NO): YES